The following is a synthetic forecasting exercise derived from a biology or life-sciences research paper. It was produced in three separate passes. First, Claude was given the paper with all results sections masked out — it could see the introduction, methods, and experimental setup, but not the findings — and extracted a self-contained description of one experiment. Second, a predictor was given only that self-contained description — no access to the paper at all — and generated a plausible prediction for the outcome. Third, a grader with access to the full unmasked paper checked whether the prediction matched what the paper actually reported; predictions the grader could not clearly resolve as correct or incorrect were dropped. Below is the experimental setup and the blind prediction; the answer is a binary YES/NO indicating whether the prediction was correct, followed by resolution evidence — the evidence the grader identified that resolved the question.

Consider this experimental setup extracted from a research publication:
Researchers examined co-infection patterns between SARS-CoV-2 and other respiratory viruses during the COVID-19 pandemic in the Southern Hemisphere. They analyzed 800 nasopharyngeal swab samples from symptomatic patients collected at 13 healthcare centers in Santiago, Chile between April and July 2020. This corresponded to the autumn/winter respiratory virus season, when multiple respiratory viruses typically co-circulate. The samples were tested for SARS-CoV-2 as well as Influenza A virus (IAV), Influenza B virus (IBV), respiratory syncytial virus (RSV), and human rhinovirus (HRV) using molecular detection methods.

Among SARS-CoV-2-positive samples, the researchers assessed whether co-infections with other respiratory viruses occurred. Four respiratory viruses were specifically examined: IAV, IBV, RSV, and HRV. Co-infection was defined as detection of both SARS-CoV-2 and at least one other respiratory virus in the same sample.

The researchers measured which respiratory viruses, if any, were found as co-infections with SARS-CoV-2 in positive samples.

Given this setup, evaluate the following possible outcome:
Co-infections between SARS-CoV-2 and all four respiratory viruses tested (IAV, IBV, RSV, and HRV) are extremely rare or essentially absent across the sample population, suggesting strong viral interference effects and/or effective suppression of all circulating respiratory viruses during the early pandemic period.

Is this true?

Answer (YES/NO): YES